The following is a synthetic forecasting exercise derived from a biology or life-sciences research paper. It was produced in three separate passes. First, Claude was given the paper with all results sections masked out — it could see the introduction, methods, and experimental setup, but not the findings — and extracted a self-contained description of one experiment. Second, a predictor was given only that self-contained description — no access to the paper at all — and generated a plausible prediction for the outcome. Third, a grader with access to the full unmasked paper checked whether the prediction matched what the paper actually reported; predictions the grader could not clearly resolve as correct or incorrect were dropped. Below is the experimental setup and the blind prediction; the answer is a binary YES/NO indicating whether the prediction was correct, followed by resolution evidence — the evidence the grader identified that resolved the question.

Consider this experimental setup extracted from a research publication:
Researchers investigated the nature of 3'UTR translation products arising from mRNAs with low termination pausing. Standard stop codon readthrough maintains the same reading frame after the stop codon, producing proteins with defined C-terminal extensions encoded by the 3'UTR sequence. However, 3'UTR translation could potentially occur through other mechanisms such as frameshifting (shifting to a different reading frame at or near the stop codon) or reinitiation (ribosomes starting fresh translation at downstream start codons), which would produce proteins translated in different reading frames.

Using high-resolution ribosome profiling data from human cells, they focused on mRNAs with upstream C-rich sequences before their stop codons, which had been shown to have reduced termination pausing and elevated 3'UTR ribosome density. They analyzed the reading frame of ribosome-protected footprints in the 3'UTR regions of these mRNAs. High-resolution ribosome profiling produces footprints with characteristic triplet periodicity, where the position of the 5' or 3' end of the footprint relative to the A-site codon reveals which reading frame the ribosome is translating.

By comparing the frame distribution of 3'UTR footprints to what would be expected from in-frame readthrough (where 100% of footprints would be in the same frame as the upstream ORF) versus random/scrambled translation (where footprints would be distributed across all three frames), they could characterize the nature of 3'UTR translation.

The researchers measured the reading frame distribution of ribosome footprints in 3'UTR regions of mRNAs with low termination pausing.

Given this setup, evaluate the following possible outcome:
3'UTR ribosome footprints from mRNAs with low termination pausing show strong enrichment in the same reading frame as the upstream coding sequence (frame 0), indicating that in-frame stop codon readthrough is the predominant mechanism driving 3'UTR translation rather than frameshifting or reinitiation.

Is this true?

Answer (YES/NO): NO